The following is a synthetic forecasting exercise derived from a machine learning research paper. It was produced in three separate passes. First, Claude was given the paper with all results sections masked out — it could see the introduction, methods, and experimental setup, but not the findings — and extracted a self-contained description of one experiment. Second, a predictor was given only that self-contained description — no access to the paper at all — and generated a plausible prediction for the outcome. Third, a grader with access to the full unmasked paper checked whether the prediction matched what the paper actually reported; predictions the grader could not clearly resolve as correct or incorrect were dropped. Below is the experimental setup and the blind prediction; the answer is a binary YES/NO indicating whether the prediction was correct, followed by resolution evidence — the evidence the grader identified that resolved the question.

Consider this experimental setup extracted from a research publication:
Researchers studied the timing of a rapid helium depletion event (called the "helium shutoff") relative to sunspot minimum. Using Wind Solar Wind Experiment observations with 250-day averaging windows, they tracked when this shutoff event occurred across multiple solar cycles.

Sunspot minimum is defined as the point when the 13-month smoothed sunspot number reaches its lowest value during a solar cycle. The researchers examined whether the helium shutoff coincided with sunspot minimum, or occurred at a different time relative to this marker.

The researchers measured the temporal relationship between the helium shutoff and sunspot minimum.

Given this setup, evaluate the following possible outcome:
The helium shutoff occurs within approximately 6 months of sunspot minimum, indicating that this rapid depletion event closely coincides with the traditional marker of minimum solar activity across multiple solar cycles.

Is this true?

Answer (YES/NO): NO